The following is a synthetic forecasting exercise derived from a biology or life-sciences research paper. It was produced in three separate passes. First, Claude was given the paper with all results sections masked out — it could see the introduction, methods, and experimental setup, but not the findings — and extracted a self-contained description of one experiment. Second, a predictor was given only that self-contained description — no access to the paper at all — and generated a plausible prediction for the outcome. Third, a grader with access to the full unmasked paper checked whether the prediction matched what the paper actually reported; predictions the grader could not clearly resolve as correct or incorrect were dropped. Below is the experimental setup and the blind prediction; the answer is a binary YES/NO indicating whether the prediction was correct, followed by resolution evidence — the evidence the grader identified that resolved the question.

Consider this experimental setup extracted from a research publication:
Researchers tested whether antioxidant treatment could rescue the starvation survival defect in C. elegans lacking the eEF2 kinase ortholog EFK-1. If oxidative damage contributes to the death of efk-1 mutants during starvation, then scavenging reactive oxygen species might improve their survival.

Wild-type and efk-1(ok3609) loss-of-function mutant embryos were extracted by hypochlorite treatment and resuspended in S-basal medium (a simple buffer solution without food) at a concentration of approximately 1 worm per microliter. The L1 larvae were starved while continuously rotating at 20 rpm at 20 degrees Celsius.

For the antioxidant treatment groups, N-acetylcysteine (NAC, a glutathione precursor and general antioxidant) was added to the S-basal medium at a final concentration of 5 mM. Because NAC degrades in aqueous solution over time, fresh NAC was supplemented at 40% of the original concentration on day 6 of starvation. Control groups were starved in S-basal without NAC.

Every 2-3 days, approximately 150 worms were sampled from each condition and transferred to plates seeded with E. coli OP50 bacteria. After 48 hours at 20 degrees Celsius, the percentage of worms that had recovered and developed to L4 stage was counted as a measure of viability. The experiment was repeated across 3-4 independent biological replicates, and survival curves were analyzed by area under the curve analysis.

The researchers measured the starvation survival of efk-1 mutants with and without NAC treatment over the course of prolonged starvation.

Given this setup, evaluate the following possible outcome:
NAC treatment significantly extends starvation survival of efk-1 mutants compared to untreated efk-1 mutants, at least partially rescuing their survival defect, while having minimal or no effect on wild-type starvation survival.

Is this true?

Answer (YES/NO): YES